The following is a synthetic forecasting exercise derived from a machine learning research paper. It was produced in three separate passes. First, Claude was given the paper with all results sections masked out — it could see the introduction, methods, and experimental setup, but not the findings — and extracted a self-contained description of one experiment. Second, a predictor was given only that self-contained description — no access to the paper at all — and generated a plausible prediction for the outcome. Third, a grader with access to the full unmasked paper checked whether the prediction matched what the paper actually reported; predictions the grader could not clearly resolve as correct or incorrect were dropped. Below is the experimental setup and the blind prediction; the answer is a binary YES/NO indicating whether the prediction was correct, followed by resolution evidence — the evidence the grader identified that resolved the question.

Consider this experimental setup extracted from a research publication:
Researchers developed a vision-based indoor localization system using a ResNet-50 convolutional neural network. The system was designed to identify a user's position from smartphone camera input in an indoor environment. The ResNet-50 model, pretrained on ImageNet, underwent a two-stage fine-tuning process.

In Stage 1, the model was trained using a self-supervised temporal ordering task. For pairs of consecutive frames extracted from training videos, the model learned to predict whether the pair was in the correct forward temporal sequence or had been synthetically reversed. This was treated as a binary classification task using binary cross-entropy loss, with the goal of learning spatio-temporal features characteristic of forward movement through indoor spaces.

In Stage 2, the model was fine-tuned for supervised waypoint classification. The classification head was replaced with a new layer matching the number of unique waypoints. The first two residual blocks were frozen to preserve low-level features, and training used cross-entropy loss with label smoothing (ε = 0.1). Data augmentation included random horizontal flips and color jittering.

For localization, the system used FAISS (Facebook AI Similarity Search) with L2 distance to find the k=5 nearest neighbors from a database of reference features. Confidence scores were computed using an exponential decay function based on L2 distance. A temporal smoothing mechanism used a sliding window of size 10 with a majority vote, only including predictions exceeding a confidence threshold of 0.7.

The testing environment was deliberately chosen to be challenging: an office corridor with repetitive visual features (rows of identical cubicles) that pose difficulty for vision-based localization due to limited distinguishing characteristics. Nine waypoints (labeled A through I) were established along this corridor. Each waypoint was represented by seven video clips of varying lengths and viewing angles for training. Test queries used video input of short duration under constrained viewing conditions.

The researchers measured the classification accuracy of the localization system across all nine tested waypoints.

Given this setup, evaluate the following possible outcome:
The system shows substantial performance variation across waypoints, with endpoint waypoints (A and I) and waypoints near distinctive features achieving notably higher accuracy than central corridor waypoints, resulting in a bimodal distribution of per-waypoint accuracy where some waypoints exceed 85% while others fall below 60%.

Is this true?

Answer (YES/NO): NO